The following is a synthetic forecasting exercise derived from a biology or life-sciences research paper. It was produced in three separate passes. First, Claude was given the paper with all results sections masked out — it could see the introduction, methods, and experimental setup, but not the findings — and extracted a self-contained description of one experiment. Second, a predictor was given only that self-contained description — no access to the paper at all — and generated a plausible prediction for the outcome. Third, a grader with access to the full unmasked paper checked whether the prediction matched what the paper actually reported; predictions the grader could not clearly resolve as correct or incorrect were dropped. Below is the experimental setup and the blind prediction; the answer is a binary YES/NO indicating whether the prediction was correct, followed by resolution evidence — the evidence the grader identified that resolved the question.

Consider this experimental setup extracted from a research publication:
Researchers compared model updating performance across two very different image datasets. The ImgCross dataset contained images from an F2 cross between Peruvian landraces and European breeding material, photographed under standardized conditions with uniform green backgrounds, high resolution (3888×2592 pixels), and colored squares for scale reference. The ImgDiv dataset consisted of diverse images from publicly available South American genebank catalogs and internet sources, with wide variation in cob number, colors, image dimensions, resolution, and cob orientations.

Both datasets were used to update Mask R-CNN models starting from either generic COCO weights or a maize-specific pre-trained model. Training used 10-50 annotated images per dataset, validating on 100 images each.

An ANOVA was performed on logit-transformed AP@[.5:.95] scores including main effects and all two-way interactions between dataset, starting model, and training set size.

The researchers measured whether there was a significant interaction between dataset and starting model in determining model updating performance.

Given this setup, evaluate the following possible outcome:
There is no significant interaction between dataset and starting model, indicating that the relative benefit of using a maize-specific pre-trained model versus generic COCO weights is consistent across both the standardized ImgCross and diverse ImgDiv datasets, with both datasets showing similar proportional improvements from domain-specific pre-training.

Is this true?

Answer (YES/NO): NO